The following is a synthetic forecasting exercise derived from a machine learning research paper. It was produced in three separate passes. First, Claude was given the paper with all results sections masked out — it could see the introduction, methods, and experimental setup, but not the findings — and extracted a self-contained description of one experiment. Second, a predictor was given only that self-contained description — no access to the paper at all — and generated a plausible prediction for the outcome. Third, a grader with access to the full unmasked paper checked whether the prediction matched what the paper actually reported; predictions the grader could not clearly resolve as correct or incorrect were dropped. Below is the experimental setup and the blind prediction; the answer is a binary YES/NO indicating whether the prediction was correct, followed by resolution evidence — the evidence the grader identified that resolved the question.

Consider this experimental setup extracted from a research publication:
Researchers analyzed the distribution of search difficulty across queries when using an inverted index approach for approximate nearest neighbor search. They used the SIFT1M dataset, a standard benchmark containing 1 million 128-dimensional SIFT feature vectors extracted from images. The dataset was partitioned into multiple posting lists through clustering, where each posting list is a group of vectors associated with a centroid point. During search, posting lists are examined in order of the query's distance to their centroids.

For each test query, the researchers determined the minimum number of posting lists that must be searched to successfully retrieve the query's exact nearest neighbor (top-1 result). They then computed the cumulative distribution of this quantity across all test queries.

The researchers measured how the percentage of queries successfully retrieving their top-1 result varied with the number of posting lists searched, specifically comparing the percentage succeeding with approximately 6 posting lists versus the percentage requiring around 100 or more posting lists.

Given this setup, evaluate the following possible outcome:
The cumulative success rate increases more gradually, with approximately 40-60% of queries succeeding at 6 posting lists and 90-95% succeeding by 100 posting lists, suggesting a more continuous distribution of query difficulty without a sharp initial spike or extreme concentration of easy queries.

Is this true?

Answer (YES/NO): NO